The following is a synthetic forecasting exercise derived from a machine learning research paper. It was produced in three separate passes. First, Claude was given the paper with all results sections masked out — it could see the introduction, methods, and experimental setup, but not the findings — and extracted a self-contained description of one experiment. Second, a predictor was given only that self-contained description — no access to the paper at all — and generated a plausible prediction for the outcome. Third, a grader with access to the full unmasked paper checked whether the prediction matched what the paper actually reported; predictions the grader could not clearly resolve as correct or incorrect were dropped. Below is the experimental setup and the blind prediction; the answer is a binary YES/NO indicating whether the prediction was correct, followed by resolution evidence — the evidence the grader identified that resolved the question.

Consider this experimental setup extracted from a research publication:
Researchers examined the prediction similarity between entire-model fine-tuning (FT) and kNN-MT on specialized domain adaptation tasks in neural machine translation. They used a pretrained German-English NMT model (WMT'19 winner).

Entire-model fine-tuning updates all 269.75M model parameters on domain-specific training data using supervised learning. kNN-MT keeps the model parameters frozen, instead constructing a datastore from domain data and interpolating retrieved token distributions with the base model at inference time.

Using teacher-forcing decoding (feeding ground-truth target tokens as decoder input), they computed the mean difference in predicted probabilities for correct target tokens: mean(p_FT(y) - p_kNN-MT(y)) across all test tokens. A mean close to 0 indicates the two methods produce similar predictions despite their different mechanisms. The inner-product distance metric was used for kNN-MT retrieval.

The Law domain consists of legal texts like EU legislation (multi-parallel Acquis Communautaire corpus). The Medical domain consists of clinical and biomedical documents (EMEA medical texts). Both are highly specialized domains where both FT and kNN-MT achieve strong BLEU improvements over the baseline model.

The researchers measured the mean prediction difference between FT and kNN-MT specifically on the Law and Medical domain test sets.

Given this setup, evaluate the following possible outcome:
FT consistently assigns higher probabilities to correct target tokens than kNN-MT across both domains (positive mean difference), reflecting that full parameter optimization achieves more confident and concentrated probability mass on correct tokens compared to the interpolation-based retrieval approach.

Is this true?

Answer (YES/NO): YES